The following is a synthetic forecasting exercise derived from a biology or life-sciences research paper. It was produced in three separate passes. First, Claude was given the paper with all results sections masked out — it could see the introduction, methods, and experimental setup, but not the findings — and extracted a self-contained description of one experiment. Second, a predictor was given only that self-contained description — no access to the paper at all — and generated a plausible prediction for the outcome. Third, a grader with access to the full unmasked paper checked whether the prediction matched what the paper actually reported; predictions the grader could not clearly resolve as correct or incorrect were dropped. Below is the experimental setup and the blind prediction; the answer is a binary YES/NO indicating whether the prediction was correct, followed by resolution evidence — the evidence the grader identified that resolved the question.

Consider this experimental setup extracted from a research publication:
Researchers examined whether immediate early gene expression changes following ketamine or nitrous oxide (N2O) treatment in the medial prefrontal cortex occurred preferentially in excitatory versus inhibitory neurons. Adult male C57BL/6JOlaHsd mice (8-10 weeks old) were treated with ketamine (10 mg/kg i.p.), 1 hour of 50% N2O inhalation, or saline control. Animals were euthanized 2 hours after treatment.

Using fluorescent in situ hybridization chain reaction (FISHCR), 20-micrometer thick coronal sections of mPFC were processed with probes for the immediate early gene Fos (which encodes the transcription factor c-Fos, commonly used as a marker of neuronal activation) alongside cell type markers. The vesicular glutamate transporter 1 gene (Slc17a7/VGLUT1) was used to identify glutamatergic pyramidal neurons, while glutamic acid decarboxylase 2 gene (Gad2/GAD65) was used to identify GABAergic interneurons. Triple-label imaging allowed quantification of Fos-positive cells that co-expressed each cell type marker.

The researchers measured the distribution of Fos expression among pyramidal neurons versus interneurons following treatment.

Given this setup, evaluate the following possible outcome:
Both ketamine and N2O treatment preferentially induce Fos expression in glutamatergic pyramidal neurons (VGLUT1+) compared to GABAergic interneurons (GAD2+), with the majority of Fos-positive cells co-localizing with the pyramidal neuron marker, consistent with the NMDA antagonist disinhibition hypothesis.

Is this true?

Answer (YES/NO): NO